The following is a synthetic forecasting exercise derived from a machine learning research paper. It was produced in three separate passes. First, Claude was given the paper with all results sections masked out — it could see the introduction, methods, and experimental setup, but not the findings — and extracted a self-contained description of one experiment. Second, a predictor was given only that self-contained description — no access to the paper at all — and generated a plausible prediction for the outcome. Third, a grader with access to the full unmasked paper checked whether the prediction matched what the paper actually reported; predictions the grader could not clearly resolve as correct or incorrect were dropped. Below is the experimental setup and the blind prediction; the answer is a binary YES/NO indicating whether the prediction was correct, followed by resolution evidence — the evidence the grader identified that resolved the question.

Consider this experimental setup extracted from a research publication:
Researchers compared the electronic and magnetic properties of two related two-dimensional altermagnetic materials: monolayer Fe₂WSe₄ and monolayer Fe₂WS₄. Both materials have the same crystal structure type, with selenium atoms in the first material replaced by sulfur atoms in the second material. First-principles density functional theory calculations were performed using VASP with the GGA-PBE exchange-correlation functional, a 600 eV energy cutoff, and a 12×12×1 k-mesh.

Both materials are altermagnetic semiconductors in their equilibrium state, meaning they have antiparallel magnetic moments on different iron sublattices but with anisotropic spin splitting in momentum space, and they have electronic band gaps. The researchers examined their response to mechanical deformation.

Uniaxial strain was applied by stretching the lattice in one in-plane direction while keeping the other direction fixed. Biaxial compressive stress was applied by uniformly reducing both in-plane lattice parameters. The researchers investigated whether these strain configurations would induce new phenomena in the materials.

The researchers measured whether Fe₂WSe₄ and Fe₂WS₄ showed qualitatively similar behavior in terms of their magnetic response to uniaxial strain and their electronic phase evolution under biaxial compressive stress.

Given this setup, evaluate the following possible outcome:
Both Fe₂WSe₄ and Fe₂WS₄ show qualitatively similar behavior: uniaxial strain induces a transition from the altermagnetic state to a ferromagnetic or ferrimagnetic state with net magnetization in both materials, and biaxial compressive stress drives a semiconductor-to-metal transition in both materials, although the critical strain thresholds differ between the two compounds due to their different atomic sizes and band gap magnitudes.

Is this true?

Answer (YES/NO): NO